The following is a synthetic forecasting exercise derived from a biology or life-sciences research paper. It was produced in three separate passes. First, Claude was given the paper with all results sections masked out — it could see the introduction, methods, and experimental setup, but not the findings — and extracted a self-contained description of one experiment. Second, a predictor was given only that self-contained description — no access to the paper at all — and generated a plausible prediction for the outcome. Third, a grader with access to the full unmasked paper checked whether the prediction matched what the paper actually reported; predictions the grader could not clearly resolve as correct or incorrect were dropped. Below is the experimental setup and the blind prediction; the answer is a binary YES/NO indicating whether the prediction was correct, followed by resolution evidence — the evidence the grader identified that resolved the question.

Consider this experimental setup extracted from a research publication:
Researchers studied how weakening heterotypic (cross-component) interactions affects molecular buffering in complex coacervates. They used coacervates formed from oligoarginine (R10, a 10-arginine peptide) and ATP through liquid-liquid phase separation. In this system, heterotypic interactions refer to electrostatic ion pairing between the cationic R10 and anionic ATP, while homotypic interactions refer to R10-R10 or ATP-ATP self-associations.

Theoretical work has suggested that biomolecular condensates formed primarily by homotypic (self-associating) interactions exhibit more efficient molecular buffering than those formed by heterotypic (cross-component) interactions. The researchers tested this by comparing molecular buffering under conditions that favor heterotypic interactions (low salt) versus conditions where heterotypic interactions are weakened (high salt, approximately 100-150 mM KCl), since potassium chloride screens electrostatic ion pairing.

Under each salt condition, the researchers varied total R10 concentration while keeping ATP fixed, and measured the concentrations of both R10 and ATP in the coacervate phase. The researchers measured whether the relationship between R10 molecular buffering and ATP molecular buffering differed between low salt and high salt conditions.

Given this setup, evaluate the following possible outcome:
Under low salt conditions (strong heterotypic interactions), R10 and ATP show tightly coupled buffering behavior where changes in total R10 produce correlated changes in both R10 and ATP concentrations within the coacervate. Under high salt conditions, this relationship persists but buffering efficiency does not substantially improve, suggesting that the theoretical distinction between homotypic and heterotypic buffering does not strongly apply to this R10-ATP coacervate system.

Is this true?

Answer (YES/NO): NO